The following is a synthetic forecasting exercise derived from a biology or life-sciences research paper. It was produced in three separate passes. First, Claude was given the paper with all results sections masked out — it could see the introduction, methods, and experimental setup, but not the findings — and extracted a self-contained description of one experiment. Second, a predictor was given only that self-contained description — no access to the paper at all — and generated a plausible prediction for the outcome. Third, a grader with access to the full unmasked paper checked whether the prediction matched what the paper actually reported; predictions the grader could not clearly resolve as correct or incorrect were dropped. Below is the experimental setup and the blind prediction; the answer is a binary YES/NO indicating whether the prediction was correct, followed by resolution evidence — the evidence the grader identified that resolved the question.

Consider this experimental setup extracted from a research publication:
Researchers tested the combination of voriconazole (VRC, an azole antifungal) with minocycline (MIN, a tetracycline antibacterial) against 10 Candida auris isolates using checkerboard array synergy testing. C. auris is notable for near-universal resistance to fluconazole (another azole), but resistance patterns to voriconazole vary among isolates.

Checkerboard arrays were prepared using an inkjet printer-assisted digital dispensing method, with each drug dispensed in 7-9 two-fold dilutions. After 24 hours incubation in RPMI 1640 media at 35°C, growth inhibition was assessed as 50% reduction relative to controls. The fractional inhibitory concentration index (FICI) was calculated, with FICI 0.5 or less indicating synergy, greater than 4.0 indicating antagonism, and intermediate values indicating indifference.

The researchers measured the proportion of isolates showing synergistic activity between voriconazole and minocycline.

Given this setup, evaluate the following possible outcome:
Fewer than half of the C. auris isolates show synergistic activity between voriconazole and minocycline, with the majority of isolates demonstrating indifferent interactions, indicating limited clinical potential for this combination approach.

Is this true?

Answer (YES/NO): YES